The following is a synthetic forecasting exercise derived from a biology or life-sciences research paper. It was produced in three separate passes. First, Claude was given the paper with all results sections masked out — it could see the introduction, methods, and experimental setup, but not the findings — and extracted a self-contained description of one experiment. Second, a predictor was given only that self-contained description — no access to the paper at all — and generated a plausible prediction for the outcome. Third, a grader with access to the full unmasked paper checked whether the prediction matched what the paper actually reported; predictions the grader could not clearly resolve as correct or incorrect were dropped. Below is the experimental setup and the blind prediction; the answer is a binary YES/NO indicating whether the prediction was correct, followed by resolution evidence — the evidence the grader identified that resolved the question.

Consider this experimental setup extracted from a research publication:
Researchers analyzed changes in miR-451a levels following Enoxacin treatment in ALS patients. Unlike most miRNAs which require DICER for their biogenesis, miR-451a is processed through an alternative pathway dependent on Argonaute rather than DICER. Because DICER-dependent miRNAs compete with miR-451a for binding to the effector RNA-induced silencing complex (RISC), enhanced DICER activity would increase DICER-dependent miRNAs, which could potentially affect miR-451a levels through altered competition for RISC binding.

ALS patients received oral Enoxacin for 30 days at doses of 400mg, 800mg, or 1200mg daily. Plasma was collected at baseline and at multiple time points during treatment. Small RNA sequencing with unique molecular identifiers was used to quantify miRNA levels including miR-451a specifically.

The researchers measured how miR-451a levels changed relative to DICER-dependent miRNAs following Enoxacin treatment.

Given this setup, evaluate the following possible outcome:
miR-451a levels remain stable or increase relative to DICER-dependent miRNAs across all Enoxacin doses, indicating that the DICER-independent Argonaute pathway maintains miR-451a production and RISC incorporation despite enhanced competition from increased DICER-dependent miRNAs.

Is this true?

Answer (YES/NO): NO